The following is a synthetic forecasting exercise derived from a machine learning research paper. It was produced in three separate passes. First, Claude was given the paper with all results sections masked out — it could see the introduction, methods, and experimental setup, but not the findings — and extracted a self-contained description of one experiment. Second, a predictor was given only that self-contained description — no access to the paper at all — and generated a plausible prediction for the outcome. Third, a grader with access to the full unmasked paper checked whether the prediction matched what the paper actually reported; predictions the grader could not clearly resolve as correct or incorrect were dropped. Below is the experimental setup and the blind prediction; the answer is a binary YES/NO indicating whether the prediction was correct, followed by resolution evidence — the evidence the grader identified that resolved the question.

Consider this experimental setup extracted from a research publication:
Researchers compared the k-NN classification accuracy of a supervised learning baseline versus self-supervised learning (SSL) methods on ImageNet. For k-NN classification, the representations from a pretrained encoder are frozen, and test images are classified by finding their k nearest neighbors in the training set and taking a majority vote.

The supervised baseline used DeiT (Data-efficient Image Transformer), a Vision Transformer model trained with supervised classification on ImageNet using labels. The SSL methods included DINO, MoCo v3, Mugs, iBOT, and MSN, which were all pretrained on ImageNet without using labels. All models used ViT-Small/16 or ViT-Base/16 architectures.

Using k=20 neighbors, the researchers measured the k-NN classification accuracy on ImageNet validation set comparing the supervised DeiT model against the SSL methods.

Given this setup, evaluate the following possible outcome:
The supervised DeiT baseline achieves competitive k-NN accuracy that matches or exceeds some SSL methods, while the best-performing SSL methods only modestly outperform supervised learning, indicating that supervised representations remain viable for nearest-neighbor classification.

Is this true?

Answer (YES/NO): NO